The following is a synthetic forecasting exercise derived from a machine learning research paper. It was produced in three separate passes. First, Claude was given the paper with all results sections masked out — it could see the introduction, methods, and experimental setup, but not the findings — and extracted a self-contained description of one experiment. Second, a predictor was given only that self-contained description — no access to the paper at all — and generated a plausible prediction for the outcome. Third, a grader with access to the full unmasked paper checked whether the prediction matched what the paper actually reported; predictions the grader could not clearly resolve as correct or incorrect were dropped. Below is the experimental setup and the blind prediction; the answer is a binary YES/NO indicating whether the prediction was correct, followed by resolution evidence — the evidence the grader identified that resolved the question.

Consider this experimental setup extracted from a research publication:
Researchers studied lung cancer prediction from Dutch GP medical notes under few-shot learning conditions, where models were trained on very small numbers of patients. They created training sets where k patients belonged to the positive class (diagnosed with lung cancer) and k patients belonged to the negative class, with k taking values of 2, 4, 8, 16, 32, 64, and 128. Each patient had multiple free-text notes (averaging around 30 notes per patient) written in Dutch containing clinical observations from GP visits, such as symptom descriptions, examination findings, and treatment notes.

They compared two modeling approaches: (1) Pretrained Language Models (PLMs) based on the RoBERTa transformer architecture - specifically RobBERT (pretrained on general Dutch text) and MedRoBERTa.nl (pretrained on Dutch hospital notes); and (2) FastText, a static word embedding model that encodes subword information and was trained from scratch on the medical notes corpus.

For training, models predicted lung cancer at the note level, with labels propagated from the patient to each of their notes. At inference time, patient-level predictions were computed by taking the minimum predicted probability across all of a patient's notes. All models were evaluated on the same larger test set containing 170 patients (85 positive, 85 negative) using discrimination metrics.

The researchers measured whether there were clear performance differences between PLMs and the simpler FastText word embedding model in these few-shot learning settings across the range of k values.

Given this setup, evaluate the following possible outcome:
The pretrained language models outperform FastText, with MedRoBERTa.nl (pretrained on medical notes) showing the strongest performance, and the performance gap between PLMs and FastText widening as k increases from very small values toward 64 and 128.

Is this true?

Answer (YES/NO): NO